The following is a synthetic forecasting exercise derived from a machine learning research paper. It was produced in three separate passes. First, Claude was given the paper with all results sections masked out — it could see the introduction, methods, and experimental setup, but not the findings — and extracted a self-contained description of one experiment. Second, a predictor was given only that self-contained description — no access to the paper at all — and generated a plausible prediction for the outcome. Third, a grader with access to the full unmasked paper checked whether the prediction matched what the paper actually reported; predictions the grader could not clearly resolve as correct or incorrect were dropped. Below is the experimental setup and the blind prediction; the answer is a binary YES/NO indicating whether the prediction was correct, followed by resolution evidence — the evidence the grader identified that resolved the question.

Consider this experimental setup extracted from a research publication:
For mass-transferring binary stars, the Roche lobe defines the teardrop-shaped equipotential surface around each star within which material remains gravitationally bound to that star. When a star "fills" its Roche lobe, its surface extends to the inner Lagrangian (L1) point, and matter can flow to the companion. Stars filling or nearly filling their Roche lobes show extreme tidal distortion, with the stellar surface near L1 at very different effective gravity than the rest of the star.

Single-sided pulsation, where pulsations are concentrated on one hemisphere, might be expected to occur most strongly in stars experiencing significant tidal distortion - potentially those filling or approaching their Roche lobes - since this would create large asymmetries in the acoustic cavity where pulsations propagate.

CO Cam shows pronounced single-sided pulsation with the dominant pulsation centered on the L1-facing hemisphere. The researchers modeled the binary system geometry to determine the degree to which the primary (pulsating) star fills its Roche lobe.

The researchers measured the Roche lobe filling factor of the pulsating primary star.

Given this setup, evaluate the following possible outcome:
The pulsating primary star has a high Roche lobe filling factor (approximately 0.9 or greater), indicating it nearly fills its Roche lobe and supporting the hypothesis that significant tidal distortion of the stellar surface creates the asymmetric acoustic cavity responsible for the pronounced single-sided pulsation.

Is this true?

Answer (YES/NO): NO